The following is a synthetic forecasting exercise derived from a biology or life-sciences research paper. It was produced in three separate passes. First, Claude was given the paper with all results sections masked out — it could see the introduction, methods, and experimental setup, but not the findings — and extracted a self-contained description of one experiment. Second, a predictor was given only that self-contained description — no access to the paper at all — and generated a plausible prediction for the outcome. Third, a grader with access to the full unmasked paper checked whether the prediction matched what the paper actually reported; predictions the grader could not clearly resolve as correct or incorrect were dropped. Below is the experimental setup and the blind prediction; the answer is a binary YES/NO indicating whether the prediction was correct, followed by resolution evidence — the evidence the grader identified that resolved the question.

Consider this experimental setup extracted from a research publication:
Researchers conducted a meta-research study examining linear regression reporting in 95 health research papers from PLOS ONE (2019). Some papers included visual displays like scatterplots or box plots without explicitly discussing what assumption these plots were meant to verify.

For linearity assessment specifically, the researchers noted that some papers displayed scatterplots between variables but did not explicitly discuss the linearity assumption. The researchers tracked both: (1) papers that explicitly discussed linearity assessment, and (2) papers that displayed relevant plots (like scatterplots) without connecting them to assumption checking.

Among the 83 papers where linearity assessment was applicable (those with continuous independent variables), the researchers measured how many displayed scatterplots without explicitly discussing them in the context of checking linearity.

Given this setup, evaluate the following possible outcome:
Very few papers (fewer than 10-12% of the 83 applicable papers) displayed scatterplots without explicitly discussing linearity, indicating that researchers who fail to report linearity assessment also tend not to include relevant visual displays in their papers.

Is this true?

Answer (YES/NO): NO